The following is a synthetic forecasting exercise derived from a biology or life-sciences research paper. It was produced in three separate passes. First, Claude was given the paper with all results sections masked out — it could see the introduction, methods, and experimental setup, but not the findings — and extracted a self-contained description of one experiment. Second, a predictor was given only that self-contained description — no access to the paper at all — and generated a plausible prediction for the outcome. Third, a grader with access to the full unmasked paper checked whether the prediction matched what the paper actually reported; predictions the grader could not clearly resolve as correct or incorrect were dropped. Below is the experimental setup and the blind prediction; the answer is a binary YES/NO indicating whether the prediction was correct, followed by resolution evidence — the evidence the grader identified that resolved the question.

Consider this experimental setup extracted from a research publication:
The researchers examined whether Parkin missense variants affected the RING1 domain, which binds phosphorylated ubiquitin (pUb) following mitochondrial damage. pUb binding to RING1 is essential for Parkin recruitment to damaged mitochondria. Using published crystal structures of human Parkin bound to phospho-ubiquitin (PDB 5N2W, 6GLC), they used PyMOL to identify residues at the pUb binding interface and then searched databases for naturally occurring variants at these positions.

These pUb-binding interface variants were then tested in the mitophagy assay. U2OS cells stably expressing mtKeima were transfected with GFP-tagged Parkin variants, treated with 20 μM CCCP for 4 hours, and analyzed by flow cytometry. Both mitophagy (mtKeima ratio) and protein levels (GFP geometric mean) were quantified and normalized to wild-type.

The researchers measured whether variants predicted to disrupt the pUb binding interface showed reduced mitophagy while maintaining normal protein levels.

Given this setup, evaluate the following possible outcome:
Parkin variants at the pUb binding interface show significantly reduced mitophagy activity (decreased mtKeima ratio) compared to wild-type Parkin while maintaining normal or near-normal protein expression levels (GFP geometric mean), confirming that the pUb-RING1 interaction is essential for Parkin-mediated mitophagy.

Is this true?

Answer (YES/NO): NO